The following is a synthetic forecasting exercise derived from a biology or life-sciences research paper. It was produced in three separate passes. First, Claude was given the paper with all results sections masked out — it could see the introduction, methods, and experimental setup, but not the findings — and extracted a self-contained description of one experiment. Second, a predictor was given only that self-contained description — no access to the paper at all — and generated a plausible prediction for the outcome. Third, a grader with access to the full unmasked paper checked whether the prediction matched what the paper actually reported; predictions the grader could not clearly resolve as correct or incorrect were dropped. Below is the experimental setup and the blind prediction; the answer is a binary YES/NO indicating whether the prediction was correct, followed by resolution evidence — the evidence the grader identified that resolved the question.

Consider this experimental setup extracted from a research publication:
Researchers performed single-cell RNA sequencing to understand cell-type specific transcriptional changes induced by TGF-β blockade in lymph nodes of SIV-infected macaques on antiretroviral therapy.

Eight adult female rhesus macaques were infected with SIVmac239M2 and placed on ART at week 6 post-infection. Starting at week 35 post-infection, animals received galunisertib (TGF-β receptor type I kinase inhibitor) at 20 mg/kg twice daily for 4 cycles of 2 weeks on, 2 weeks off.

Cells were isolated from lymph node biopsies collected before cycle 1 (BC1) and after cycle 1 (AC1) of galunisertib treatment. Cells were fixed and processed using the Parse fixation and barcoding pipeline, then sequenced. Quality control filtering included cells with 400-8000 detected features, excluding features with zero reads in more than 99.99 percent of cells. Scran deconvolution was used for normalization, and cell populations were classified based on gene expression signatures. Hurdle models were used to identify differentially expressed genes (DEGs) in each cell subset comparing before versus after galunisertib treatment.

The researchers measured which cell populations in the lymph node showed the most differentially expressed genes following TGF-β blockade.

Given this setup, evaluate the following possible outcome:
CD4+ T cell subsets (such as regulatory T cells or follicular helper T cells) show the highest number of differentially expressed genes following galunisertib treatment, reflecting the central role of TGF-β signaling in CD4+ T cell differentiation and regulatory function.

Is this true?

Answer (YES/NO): NO